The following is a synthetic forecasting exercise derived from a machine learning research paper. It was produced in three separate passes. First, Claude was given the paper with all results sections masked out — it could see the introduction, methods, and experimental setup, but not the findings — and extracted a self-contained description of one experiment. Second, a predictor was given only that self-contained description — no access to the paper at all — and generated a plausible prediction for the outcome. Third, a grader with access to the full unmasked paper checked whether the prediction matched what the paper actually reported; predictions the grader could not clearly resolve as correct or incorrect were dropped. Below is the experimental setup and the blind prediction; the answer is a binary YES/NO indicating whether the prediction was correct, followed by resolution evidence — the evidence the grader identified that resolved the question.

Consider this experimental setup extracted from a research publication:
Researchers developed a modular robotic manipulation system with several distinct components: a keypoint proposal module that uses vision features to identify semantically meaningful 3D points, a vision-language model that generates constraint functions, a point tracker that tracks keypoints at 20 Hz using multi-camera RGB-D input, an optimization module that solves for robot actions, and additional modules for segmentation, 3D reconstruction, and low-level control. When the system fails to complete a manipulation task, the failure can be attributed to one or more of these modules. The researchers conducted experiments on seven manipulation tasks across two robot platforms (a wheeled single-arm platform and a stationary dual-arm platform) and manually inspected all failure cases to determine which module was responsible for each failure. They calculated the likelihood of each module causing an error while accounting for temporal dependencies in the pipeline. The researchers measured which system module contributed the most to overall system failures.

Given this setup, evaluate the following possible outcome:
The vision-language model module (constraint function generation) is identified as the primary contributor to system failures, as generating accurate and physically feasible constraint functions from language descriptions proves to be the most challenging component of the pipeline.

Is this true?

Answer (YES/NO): NO